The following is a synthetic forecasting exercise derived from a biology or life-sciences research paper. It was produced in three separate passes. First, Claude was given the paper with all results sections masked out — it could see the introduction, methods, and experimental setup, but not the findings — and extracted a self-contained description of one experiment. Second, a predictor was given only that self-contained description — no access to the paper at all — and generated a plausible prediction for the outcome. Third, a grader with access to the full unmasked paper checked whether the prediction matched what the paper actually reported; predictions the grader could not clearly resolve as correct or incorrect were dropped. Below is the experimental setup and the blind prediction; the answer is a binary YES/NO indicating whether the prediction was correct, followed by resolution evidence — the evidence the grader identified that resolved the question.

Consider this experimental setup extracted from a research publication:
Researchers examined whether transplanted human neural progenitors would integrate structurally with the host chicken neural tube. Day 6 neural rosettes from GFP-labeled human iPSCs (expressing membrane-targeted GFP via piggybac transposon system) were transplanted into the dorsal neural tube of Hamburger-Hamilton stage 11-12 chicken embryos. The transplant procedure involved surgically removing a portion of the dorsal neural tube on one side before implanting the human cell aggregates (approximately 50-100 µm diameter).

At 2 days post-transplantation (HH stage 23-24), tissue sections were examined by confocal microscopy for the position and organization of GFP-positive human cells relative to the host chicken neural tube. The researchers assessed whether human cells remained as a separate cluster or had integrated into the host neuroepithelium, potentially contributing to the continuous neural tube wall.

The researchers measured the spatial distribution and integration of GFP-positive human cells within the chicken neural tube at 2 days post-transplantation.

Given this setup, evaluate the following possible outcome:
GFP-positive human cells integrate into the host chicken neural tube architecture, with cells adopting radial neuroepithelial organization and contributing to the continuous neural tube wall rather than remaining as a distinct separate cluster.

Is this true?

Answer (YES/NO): NO